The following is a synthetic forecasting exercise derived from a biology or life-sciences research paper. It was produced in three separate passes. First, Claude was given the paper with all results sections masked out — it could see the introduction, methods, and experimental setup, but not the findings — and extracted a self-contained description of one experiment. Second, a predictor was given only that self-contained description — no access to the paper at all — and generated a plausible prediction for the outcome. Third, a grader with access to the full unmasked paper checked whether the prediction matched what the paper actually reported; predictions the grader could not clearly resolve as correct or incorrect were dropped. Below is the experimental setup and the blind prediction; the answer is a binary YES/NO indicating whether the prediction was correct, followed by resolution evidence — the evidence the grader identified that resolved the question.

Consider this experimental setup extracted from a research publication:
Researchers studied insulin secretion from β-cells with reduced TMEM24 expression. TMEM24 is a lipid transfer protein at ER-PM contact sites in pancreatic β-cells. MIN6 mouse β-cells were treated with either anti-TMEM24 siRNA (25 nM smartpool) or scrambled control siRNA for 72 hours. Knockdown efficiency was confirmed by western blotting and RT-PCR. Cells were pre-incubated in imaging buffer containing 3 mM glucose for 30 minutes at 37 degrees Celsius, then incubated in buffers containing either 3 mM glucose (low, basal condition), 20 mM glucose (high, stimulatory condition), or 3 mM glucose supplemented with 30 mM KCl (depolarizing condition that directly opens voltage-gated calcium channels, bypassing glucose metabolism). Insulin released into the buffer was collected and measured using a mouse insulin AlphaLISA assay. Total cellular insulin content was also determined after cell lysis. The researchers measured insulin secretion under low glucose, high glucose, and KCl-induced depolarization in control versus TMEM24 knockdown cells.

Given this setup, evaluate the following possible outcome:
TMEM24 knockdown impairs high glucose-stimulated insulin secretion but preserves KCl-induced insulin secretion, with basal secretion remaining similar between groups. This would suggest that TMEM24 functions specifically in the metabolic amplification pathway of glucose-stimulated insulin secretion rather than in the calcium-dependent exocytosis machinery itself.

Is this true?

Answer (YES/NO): NO